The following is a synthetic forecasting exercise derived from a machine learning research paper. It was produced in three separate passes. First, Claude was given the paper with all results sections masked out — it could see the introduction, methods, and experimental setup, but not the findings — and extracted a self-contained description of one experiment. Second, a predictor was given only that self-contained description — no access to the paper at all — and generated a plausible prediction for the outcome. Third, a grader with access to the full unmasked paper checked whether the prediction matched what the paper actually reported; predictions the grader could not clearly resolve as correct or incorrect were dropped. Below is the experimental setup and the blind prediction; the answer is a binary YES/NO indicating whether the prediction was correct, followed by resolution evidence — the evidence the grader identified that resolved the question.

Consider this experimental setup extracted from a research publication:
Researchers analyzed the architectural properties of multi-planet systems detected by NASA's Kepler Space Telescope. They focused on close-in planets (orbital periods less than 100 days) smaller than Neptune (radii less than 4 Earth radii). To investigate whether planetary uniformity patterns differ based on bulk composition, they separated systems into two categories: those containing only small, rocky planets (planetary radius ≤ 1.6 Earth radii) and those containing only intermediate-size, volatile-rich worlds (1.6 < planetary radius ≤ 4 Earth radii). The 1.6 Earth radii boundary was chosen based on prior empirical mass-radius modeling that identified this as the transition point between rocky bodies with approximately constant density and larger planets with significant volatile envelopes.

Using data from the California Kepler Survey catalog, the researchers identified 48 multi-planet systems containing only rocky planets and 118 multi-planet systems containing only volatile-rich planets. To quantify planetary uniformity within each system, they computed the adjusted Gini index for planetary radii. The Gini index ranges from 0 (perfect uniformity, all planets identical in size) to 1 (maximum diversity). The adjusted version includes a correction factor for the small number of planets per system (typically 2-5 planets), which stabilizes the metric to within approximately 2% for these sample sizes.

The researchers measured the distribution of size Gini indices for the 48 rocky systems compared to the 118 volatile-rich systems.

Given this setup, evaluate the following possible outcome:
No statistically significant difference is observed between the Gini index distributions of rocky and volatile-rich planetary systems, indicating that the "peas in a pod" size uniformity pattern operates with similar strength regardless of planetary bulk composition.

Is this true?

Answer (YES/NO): NO